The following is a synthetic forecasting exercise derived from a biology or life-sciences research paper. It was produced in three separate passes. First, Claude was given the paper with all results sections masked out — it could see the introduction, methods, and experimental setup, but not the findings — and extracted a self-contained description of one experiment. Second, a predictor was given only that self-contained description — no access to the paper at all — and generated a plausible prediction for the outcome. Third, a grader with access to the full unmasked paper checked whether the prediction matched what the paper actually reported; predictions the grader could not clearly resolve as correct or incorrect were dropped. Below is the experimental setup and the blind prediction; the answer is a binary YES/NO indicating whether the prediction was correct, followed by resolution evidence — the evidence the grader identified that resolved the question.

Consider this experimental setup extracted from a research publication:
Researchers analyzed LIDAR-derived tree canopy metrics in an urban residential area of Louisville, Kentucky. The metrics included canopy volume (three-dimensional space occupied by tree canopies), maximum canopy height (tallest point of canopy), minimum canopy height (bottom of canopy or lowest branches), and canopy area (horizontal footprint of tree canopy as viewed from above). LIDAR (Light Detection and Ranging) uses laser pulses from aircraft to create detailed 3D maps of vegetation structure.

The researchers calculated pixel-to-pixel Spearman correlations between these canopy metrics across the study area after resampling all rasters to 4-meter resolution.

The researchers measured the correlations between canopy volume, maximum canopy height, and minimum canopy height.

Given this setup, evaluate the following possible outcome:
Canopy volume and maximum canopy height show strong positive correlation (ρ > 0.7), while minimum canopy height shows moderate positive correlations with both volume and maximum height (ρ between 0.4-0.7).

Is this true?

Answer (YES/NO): NO